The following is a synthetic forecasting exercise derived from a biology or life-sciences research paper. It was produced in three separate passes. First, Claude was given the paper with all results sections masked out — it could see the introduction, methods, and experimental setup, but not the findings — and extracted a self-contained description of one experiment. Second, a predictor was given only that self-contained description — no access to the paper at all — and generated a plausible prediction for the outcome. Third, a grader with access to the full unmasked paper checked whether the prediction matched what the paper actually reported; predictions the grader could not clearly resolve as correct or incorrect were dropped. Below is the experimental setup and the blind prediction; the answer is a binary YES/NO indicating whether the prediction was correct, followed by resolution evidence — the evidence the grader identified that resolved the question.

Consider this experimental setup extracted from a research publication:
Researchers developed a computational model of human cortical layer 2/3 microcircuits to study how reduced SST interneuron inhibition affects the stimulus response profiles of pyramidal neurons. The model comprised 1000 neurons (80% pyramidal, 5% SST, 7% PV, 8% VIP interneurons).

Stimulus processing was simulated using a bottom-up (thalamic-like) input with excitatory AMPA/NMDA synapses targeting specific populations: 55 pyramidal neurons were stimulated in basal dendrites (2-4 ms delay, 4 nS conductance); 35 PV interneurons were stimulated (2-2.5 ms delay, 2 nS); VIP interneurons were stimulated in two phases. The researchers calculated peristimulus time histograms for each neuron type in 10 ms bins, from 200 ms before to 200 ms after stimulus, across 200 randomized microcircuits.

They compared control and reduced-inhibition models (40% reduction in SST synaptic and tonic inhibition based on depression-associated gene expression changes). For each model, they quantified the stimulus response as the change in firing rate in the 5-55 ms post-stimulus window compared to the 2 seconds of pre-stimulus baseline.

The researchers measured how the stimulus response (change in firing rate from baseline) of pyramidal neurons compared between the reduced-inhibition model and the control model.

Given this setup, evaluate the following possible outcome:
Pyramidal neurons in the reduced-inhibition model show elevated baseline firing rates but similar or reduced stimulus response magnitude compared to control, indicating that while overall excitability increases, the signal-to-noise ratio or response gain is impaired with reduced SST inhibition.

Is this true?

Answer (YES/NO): YES